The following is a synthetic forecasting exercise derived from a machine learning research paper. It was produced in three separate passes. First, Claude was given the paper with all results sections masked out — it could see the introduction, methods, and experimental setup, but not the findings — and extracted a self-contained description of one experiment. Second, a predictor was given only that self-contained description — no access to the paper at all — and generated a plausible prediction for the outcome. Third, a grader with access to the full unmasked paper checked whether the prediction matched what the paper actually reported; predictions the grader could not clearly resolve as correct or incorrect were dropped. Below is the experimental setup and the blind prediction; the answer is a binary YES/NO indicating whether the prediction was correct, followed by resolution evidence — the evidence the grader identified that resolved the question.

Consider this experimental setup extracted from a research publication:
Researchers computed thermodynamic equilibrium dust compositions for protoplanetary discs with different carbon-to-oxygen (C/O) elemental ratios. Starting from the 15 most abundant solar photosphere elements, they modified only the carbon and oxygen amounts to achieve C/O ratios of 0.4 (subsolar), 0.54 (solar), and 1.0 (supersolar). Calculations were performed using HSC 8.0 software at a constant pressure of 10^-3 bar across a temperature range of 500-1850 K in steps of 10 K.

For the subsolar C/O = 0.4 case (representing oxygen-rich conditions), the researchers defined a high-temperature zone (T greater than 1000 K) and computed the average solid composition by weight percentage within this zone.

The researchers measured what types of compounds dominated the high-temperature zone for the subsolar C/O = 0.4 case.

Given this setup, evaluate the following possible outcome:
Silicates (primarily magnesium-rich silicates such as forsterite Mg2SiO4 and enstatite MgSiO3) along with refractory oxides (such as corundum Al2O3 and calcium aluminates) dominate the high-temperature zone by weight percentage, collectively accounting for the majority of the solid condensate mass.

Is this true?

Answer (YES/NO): NO